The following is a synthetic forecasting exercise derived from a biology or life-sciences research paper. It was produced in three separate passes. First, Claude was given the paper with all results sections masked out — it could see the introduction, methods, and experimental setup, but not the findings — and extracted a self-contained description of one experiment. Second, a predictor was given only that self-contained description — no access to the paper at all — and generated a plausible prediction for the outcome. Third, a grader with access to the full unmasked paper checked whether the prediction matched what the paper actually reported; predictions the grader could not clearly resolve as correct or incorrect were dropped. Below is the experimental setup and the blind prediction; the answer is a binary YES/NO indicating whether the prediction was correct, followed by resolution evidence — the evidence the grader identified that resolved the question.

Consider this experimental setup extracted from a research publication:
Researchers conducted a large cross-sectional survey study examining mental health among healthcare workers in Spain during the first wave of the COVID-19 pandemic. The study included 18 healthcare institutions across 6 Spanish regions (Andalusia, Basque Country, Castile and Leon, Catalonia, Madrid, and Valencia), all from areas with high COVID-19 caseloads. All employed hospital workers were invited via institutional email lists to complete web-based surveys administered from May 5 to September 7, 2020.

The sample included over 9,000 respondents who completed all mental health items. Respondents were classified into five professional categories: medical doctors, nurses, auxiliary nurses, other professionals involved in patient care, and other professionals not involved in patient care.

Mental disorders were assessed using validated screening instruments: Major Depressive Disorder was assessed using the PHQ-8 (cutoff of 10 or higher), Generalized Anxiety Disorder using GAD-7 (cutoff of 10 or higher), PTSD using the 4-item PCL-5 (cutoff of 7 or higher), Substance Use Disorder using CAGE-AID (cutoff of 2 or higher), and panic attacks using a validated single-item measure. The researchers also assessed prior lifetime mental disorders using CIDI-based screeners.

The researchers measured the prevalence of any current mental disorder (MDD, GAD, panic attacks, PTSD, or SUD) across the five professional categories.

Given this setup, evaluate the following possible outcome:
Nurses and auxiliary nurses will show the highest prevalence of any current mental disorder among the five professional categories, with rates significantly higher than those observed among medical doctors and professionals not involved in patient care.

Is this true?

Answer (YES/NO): YES